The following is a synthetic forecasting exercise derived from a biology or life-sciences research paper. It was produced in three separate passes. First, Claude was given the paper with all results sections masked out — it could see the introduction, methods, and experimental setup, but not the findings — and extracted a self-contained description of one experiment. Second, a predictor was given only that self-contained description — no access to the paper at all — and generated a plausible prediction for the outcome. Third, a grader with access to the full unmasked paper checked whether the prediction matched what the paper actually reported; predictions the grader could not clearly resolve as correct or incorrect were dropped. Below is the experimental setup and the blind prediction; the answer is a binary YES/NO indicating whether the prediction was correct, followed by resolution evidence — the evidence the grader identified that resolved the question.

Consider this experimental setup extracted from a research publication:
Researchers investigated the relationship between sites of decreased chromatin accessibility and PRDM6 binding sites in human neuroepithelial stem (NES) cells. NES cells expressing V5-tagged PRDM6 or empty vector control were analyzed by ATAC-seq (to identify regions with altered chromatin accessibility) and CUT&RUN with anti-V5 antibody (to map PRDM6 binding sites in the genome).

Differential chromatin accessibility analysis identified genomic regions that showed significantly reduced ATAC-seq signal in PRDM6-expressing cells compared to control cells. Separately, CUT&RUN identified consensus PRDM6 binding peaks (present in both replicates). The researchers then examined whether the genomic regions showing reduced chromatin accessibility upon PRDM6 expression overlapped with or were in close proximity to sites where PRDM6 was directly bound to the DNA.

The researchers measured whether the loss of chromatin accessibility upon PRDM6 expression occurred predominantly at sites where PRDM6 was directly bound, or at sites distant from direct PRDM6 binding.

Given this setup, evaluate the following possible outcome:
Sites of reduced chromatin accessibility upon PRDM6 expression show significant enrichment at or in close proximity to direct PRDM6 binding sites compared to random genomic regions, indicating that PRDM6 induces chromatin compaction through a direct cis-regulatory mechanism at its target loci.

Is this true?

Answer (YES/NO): NO